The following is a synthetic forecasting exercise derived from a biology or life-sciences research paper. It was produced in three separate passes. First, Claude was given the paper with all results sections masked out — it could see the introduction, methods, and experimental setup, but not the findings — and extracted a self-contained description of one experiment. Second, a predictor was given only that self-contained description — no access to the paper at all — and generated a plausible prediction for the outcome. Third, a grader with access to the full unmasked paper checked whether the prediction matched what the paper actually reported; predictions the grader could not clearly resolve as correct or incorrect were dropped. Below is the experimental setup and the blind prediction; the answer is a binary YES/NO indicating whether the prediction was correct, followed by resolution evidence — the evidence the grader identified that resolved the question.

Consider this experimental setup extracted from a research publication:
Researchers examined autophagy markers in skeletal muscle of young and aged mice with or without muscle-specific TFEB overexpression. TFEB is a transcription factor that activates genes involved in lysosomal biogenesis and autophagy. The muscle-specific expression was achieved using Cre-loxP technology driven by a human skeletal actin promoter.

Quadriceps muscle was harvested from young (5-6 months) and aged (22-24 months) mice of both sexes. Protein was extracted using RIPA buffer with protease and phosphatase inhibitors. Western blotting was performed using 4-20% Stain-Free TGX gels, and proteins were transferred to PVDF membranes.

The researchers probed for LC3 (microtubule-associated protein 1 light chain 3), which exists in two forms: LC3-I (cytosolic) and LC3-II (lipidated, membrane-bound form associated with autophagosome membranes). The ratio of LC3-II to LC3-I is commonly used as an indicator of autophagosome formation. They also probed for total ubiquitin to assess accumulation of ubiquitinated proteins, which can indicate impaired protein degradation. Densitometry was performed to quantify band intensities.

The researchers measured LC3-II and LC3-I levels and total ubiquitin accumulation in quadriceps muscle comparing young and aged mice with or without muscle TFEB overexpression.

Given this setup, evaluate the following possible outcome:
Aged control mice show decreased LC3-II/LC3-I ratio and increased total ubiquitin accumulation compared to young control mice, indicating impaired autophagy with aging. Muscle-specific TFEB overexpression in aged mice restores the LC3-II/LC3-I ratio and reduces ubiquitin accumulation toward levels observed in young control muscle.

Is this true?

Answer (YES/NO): NO